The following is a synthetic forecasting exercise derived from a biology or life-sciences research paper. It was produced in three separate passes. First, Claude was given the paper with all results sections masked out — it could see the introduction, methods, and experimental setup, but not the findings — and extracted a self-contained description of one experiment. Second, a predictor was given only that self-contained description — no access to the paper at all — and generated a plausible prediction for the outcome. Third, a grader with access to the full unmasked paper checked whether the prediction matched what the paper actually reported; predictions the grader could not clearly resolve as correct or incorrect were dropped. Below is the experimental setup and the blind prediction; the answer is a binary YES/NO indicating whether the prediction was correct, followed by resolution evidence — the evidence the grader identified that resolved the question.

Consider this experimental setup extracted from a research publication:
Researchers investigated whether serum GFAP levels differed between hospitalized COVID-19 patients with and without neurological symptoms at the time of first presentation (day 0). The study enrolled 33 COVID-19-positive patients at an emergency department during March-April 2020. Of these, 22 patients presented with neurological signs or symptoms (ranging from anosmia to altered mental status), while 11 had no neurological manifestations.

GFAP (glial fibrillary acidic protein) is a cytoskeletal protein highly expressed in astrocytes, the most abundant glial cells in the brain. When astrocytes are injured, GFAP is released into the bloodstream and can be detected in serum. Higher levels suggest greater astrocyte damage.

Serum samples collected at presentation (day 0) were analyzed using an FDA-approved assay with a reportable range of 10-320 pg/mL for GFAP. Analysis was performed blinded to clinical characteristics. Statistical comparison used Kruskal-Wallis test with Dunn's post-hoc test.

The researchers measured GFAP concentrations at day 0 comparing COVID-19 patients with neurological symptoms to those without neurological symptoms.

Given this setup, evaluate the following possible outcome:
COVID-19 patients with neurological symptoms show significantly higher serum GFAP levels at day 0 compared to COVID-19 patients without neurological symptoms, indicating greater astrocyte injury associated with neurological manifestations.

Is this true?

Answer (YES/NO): NO